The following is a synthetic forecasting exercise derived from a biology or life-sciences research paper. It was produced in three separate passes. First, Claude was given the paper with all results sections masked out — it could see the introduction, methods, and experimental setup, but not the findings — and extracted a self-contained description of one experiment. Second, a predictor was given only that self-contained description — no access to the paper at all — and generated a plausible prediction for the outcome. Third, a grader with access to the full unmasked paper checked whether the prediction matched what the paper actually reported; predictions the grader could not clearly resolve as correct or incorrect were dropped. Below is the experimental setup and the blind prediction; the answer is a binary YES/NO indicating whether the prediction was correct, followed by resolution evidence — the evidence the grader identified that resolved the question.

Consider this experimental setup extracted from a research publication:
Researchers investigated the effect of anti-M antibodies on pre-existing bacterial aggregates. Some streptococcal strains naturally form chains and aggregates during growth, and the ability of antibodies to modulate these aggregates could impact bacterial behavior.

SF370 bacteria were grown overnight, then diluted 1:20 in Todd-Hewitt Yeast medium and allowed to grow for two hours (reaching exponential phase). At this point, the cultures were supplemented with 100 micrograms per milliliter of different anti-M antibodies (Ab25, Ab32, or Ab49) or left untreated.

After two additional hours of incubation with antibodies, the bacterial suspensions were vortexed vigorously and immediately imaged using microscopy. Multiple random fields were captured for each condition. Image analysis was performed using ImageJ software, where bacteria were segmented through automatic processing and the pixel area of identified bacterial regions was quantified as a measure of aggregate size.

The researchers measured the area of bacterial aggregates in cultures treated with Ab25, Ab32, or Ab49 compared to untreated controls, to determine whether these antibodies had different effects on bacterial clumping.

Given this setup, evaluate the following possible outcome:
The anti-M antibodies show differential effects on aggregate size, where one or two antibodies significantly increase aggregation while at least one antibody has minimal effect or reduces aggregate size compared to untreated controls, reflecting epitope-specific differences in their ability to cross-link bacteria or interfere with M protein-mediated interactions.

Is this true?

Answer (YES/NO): NO